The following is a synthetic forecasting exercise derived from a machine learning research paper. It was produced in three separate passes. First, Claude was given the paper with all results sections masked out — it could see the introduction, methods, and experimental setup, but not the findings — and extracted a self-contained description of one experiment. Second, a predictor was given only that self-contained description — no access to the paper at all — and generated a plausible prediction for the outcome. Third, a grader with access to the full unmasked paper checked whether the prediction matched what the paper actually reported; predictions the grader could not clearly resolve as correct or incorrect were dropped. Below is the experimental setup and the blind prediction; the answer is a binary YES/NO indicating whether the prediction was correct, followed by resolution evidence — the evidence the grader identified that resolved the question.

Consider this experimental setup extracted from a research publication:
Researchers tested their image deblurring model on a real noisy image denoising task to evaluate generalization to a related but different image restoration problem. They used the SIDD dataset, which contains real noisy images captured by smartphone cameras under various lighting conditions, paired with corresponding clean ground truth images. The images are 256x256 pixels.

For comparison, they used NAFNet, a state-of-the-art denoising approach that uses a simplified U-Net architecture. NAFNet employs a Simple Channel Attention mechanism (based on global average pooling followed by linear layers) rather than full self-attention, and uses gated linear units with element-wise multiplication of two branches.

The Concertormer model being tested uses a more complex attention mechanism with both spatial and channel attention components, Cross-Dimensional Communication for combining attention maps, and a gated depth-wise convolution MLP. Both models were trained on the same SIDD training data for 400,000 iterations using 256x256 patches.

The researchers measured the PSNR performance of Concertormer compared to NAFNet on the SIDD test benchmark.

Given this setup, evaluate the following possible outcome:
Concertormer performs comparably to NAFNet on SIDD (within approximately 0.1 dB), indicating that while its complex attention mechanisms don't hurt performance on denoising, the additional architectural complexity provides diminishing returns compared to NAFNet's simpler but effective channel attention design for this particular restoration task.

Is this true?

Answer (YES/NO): YES